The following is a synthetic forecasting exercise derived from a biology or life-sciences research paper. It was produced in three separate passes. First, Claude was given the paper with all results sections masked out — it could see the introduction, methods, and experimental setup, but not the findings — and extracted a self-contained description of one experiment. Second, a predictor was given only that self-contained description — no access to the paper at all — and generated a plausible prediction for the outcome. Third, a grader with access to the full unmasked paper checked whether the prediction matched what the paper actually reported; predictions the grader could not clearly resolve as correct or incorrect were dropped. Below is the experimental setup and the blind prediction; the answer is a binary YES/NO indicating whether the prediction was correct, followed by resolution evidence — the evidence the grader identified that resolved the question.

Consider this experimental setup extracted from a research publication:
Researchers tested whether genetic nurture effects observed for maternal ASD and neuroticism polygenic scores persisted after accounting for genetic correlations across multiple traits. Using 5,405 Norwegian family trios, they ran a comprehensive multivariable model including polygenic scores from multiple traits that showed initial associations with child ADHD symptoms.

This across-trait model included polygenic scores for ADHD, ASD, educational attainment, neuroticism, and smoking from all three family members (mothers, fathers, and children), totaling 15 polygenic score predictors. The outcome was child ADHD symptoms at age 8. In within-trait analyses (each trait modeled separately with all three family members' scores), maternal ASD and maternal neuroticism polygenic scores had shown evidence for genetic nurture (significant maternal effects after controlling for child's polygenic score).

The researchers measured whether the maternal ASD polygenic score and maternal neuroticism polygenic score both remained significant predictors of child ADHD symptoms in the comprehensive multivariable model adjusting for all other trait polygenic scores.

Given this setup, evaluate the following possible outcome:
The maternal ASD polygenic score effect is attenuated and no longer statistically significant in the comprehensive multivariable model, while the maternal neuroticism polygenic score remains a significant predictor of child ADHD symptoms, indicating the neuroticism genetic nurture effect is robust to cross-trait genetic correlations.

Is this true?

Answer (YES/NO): NO